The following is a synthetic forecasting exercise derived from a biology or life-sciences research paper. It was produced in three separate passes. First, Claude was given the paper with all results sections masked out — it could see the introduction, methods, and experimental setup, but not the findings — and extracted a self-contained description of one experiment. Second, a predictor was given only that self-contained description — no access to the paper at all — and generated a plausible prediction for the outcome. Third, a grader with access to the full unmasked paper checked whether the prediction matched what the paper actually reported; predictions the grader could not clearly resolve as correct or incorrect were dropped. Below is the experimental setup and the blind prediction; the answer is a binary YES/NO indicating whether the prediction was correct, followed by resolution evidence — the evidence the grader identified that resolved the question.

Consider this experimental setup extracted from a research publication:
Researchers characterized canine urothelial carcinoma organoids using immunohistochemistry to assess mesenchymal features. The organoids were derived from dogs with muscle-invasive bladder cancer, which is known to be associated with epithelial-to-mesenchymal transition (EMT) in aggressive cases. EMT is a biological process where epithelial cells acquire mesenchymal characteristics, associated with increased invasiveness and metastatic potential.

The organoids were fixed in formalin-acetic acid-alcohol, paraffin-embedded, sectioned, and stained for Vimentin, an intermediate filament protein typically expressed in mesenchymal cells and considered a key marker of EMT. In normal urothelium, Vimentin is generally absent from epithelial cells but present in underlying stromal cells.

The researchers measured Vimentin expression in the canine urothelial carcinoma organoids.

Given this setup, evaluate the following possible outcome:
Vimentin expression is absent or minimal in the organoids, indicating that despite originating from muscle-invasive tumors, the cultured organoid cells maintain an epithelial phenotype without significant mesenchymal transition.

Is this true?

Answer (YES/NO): NO